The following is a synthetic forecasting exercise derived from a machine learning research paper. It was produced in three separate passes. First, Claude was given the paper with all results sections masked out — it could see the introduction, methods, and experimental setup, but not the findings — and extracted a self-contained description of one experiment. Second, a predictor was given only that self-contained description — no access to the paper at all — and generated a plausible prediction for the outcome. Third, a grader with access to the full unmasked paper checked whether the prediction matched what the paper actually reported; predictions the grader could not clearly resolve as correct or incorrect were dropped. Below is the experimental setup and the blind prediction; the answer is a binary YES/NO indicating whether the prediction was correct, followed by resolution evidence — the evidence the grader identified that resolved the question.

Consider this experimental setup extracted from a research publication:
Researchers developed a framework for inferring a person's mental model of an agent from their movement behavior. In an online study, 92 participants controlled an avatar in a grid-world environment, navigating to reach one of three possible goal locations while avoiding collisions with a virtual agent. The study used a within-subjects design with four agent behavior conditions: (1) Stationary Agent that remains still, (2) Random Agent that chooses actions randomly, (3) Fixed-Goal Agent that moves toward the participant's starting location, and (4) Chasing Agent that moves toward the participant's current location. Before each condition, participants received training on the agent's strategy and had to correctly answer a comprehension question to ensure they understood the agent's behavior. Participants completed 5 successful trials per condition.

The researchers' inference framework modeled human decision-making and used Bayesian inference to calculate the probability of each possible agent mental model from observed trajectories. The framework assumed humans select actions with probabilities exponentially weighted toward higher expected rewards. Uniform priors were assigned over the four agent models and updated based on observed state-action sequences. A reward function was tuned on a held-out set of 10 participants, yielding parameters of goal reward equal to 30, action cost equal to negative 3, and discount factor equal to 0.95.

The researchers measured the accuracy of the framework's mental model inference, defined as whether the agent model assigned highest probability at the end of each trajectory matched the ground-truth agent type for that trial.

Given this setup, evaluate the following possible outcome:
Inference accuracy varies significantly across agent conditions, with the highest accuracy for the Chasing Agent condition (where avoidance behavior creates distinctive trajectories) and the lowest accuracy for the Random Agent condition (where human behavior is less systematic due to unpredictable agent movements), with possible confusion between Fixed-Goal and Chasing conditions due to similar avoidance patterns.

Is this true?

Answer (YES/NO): NO